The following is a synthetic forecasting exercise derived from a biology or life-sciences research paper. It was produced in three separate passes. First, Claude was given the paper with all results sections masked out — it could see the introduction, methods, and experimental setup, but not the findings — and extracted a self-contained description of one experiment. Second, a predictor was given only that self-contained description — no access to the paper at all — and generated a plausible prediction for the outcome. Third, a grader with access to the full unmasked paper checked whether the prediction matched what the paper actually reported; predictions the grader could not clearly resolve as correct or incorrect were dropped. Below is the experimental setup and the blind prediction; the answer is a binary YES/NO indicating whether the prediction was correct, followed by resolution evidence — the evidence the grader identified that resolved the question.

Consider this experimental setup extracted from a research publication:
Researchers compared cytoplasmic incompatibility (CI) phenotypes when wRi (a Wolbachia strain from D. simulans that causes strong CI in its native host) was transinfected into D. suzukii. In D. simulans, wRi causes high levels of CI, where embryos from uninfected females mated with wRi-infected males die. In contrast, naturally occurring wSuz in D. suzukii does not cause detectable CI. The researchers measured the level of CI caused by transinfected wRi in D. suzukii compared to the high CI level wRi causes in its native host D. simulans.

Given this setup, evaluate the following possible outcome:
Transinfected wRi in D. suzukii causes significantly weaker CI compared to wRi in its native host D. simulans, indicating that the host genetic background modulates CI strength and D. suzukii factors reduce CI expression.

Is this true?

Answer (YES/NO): YES